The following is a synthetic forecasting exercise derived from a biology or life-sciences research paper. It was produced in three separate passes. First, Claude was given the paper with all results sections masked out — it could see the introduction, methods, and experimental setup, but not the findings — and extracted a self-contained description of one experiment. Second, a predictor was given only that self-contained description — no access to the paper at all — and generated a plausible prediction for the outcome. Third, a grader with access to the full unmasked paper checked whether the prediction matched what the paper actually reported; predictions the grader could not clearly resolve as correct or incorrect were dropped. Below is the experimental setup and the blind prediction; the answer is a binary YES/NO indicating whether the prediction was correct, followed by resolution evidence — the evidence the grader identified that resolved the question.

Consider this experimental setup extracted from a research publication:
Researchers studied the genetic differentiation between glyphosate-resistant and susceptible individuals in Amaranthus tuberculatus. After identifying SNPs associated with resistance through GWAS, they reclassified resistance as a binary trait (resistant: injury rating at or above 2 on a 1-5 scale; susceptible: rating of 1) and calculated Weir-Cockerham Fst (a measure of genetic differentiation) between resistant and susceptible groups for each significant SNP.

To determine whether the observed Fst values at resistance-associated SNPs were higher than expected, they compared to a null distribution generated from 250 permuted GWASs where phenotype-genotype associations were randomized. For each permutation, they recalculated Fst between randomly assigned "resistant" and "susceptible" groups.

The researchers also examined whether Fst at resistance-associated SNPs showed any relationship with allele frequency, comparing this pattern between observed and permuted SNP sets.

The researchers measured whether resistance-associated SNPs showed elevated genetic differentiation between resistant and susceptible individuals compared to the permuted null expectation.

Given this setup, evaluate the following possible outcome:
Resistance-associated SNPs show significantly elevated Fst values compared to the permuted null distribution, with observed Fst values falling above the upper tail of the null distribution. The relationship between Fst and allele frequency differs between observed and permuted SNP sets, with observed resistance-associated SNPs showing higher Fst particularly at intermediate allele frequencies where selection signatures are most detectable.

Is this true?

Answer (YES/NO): YES